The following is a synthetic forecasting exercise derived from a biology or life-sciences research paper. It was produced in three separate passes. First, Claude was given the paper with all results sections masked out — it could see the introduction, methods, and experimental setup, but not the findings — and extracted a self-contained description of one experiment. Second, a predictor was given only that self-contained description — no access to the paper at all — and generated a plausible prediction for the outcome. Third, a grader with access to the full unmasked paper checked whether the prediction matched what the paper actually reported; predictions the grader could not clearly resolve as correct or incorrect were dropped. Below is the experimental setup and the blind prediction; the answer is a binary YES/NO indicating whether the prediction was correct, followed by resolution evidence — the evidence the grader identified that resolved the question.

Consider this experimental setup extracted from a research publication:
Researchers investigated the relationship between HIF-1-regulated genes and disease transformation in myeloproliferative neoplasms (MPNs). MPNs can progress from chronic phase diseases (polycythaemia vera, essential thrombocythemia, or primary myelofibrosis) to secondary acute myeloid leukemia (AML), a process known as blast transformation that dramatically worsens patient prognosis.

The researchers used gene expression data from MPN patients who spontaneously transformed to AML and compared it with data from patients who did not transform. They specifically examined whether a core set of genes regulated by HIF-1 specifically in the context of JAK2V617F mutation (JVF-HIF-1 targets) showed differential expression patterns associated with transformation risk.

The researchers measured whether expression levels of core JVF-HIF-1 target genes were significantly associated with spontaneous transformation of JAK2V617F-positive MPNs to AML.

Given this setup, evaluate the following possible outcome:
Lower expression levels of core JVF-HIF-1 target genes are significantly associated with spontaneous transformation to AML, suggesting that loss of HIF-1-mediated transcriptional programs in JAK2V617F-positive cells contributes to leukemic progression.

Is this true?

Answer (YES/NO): NO